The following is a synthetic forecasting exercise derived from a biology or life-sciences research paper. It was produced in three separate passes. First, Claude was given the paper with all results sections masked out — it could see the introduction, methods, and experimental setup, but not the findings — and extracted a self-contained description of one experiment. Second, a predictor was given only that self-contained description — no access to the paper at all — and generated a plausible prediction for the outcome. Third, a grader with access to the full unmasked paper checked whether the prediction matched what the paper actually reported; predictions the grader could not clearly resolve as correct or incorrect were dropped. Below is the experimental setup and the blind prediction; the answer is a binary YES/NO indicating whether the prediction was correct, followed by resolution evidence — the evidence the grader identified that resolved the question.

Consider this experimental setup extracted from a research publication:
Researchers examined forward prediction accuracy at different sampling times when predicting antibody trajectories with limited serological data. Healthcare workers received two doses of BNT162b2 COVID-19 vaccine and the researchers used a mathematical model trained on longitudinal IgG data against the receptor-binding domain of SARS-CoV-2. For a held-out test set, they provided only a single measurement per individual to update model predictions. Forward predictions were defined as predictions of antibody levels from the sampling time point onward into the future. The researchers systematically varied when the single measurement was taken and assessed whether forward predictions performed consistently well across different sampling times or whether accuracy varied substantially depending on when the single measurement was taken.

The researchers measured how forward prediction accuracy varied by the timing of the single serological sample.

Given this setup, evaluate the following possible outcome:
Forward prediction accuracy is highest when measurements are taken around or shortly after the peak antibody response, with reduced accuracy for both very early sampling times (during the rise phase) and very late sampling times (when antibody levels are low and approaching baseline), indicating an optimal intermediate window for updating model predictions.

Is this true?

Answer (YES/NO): NO